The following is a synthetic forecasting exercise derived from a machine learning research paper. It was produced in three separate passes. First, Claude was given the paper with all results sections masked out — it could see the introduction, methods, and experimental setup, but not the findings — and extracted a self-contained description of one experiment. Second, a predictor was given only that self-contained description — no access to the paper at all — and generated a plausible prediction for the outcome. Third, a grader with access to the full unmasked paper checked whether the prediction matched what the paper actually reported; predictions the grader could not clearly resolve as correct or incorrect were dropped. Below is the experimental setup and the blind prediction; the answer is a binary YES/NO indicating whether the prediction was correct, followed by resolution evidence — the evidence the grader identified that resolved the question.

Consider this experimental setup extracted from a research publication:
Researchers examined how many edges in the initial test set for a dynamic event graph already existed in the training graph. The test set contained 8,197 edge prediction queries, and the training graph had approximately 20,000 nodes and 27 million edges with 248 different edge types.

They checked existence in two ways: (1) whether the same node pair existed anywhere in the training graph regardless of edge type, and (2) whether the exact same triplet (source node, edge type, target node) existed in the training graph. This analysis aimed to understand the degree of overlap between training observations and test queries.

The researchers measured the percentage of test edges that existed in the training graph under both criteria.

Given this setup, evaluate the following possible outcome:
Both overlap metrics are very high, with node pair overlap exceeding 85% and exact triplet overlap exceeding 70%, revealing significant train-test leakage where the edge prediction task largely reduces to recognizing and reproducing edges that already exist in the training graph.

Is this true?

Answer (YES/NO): YES